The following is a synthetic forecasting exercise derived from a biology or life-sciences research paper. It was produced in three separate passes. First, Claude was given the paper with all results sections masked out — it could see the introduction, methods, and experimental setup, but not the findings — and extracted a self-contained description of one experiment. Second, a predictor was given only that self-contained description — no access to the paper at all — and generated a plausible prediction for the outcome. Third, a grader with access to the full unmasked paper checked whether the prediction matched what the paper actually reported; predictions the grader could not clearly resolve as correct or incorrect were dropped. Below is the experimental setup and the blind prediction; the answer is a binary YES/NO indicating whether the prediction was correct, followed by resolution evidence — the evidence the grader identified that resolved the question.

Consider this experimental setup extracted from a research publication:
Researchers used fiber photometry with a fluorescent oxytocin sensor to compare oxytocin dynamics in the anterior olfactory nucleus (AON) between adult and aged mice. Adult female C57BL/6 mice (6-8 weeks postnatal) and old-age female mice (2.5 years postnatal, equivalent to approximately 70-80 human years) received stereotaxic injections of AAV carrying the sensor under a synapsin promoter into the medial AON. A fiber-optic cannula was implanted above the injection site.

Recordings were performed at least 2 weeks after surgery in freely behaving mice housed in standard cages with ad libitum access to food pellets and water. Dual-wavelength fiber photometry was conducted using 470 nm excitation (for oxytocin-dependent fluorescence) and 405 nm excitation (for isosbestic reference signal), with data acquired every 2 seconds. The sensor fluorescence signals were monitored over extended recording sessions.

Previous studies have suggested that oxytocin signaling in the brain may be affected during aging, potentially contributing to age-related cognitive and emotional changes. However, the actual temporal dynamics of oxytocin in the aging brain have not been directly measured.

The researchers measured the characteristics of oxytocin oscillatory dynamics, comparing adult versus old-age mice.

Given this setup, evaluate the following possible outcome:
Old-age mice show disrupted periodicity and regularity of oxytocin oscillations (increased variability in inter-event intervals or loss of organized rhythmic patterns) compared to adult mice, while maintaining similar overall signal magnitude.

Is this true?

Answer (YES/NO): NO